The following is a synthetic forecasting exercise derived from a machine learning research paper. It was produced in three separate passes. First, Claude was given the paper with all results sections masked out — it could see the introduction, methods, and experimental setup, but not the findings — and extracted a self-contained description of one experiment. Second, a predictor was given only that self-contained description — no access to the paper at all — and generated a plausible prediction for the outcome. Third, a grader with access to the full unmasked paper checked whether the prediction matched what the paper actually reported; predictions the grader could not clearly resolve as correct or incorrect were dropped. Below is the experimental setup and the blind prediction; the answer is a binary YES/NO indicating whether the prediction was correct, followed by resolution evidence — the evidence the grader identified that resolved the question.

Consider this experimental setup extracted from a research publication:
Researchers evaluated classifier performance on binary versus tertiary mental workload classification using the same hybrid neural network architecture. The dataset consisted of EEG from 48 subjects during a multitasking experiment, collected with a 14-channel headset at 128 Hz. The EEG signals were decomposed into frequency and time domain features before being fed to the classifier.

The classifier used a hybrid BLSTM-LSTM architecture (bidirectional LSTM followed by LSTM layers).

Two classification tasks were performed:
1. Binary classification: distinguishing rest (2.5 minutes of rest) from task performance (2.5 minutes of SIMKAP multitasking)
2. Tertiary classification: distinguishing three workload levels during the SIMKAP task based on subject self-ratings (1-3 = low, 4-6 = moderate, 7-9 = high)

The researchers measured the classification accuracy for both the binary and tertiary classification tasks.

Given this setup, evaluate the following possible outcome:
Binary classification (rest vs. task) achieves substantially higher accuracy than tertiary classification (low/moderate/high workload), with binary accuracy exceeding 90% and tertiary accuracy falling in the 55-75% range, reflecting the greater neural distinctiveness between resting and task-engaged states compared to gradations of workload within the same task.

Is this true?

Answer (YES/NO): NO